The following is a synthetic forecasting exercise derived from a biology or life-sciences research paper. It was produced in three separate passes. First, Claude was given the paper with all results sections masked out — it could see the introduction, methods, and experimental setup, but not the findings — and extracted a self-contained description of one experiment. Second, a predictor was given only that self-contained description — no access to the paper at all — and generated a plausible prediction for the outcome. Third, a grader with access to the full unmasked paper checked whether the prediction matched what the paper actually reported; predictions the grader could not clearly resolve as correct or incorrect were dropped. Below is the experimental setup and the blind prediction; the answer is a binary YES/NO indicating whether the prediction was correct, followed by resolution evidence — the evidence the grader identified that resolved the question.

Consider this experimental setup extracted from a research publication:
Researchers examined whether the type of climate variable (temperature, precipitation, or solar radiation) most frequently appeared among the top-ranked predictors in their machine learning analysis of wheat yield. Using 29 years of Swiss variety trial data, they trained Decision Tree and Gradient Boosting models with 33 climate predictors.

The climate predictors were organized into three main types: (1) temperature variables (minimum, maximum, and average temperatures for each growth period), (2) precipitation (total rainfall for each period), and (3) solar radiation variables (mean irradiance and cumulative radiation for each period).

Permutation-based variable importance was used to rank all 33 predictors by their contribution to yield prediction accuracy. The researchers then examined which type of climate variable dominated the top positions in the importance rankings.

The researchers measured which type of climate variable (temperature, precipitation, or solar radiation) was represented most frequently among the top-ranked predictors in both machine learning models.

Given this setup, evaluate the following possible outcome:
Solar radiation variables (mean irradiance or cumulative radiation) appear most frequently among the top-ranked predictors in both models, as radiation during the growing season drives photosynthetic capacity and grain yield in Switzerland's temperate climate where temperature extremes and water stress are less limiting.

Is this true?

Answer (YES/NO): NO